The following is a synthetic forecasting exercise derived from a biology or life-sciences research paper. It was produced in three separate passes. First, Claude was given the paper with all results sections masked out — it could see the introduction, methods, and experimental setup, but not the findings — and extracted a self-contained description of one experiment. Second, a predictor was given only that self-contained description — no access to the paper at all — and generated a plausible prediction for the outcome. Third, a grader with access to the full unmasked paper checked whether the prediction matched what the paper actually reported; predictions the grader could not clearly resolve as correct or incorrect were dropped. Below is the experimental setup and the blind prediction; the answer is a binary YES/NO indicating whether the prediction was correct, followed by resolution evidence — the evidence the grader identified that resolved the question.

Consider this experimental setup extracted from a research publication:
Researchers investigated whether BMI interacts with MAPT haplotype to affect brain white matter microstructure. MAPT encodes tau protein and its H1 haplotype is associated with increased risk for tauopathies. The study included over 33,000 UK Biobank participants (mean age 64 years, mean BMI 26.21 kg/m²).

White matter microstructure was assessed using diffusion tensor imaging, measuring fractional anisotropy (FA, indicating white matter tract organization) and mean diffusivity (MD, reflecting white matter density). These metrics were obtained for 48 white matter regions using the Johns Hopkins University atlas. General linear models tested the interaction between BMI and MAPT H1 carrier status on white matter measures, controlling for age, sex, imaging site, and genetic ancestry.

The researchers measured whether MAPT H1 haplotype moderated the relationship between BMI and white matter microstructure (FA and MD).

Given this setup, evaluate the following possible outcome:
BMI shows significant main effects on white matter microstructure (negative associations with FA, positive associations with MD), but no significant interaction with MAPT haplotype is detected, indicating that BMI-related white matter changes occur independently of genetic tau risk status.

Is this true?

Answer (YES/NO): YES